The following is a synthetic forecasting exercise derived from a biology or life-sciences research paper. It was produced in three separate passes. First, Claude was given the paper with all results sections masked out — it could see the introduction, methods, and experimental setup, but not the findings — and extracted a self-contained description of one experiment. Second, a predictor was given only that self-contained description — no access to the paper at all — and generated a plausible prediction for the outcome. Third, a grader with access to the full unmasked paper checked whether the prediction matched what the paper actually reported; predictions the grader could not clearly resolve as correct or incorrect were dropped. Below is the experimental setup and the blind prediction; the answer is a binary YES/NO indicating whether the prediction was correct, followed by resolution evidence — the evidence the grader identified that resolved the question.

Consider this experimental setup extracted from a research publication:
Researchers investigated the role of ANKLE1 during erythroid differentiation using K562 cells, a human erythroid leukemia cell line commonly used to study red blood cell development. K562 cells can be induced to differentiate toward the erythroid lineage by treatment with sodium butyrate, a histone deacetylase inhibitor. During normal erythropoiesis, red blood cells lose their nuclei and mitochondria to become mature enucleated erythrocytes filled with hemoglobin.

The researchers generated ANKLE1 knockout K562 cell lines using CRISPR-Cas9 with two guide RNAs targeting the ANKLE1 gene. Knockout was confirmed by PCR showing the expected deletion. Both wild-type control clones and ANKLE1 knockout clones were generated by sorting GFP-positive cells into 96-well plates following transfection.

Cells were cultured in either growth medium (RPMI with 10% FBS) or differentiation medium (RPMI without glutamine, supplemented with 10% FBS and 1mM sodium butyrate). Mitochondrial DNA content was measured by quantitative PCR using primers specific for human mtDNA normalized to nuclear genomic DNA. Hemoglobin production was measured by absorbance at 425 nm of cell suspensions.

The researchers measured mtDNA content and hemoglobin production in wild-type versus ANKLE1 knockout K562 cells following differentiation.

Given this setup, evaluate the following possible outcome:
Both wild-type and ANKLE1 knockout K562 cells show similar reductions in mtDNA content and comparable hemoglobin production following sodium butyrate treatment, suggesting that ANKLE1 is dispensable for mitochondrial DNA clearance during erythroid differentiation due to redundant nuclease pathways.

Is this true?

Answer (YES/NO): NO